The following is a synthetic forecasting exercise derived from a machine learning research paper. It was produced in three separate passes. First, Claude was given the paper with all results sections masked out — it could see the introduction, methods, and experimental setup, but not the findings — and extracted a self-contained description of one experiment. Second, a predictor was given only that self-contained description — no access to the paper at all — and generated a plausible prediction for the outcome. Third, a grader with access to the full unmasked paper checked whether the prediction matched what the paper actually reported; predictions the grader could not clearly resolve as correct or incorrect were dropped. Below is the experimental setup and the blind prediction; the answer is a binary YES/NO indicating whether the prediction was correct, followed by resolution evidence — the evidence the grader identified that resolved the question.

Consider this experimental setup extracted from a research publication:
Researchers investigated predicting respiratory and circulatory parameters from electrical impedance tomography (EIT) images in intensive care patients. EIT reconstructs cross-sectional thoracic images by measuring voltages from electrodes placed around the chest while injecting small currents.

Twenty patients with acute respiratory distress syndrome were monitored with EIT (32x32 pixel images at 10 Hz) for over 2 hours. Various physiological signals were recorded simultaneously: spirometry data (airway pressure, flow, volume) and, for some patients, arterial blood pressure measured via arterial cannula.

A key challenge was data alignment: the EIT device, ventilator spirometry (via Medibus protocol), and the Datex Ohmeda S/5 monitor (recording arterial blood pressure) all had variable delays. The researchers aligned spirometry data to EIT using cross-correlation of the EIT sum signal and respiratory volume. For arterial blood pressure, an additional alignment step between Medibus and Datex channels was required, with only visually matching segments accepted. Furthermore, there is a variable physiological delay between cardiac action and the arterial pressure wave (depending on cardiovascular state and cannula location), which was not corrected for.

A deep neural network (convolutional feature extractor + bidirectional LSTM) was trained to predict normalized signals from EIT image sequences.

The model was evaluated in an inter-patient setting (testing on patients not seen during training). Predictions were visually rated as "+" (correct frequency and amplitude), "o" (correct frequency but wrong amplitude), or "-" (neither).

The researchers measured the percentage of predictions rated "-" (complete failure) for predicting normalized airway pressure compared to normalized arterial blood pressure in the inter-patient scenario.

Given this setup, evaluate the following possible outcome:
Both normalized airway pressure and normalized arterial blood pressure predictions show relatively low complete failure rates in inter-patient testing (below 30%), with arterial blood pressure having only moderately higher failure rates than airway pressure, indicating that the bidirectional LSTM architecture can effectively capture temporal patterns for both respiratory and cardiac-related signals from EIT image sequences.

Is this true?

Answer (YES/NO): NO